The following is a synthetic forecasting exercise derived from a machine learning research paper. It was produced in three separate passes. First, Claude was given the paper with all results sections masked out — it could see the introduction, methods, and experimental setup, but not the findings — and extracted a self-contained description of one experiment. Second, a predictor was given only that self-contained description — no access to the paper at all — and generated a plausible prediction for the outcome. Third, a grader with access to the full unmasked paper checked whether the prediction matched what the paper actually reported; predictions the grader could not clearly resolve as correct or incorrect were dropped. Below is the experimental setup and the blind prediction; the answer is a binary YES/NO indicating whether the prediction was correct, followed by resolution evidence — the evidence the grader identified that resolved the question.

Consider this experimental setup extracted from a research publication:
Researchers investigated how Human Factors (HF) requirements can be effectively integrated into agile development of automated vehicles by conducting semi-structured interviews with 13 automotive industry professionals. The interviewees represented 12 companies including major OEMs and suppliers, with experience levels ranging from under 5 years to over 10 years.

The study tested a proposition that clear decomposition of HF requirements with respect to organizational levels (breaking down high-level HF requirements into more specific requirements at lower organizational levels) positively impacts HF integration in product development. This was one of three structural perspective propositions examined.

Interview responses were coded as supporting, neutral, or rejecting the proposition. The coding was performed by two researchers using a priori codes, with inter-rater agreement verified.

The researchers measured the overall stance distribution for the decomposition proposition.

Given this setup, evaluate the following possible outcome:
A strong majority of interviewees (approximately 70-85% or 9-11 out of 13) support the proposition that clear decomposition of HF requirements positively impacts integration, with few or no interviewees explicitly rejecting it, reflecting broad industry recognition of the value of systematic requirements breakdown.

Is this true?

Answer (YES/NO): NO